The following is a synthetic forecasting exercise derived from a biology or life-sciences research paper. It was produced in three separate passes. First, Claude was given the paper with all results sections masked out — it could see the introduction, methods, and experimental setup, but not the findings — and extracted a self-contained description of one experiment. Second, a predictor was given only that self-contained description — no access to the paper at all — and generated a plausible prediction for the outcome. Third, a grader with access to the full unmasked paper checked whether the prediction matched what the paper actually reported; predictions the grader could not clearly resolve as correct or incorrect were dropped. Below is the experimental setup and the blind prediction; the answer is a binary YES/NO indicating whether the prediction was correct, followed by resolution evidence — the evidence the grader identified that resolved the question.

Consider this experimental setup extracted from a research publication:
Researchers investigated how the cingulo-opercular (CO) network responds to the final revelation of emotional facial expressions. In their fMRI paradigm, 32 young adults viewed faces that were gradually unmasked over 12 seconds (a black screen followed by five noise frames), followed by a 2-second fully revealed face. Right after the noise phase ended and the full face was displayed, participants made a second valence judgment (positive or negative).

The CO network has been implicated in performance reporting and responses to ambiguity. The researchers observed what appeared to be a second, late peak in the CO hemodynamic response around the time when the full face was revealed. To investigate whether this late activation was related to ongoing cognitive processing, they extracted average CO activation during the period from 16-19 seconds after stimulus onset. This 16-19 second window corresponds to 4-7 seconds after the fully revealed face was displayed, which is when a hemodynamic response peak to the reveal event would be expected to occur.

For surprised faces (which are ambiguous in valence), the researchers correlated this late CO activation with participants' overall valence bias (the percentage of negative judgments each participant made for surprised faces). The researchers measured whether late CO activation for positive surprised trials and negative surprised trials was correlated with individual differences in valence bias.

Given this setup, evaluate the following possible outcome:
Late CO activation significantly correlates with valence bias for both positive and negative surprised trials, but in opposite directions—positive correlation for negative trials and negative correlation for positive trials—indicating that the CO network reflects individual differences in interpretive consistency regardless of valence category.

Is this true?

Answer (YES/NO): NO